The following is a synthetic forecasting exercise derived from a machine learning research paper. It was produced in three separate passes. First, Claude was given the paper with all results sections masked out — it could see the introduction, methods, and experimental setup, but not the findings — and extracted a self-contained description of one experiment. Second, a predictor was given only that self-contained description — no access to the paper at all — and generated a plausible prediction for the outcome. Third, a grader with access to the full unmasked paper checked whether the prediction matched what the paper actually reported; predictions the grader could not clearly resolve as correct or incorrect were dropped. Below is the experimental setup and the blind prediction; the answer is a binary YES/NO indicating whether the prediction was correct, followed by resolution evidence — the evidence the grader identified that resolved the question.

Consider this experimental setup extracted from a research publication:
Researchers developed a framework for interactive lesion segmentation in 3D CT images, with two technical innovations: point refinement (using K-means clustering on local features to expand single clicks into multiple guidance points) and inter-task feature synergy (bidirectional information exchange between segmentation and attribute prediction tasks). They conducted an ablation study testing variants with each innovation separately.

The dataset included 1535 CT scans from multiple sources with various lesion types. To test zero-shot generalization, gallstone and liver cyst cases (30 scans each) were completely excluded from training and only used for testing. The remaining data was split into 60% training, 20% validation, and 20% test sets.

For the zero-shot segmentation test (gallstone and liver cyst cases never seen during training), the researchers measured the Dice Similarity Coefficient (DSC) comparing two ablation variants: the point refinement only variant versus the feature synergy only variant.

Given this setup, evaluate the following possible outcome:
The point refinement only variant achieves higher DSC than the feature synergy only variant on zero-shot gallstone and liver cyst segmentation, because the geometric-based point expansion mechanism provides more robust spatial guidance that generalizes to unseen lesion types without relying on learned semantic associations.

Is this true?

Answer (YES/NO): YES